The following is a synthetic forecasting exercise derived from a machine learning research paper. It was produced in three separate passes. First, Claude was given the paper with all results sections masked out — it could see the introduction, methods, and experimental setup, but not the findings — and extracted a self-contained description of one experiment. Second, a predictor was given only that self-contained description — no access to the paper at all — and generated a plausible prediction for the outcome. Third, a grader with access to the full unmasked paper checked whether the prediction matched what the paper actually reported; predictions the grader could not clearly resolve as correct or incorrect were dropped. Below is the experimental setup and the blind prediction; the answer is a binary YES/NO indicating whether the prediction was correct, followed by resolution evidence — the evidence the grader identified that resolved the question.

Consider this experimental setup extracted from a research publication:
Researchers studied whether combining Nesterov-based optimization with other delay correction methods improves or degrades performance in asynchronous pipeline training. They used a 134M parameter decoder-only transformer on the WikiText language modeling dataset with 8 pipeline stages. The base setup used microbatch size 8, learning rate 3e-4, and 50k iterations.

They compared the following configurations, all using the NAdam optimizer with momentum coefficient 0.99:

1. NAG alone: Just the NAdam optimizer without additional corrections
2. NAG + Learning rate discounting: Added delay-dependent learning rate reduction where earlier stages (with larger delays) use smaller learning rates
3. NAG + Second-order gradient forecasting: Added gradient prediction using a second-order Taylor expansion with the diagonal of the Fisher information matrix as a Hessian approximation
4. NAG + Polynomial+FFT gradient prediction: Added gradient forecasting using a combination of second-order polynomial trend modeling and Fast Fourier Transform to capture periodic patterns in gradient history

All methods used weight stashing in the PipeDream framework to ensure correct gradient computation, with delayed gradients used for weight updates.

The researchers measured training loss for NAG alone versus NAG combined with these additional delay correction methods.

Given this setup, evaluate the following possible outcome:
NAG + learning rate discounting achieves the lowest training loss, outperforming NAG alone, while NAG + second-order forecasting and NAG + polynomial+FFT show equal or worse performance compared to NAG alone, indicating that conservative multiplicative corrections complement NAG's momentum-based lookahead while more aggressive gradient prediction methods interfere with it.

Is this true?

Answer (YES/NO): NO